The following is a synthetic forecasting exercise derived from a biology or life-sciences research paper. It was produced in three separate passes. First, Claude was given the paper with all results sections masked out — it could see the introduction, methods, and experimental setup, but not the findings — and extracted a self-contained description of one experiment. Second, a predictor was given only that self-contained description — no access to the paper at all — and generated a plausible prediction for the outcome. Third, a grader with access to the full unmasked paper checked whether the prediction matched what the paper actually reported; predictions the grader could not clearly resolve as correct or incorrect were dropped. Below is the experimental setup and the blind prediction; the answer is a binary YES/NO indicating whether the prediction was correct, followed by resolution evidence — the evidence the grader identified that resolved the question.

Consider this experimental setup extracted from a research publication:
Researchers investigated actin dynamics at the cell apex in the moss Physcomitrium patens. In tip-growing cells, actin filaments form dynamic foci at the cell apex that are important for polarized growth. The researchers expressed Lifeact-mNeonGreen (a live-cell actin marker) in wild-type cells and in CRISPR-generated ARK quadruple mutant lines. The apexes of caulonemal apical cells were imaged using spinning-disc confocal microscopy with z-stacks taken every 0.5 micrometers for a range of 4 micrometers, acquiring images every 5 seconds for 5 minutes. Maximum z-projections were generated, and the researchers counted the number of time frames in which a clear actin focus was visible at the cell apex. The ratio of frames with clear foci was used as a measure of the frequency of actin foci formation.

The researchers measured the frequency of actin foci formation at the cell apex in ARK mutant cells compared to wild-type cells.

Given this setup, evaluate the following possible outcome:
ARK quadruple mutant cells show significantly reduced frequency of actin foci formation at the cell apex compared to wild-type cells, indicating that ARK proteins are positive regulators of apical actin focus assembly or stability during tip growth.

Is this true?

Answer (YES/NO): YES